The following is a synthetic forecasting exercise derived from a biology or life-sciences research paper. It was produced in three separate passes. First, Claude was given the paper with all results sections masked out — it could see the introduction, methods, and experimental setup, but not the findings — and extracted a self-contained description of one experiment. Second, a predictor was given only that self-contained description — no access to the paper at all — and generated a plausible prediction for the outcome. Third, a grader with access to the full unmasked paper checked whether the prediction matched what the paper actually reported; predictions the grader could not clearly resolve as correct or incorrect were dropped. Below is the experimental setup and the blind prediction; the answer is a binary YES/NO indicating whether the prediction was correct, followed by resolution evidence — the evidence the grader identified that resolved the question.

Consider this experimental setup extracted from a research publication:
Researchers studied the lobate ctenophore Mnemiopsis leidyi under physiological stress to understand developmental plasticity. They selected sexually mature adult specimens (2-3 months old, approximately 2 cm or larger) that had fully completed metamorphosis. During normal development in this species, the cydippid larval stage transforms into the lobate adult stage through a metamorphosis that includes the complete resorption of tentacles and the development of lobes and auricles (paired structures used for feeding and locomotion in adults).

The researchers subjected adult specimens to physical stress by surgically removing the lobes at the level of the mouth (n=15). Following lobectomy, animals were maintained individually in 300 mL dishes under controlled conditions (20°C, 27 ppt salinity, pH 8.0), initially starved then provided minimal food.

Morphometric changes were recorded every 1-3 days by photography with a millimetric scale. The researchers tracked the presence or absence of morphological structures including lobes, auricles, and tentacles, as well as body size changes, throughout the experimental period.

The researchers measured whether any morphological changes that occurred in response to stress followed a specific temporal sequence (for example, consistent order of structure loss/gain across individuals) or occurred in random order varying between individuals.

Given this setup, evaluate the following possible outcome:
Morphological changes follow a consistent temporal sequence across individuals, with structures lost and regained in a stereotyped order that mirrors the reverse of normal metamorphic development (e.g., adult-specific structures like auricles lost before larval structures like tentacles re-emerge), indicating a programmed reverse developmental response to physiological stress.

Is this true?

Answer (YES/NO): YES